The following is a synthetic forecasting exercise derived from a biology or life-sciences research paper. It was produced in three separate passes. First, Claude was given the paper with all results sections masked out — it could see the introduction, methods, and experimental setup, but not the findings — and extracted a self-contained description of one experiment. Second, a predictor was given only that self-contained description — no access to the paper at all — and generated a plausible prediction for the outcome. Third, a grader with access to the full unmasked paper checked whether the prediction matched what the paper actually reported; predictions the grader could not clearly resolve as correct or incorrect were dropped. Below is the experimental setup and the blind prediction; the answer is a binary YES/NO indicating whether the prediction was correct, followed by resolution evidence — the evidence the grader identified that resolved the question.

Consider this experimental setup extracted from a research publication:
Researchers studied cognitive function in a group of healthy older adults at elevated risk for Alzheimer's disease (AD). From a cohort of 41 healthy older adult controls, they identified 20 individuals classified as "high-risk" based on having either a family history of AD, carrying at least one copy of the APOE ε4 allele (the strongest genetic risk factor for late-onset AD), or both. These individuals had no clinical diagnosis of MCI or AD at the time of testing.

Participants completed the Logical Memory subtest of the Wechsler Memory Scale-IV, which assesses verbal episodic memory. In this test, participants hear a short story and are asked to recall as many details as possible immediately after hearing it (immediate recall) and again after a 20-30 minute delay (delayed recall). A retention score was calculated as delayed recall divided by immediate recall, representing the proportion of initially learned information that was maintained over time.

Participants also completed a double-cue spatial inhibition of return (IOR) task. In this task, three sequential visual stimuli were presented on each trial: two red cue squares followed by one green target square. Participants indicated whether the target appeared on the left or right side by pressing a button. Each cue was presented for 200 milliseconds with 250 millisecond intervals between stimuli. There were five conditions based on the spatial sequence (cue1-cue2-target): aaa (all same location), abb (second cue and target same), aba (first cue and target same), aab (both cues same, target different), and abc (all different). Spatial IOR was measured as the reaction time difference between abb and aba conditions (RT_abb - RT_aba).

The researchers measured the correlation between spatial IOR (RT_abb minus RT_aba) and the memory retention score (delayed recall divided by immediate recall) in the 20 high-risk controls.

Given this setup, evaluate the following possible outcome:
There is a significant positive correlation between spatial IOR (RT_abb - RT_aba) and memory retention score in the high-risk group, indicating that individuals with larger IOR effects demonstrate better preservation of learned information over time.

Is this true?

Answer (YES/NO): YES